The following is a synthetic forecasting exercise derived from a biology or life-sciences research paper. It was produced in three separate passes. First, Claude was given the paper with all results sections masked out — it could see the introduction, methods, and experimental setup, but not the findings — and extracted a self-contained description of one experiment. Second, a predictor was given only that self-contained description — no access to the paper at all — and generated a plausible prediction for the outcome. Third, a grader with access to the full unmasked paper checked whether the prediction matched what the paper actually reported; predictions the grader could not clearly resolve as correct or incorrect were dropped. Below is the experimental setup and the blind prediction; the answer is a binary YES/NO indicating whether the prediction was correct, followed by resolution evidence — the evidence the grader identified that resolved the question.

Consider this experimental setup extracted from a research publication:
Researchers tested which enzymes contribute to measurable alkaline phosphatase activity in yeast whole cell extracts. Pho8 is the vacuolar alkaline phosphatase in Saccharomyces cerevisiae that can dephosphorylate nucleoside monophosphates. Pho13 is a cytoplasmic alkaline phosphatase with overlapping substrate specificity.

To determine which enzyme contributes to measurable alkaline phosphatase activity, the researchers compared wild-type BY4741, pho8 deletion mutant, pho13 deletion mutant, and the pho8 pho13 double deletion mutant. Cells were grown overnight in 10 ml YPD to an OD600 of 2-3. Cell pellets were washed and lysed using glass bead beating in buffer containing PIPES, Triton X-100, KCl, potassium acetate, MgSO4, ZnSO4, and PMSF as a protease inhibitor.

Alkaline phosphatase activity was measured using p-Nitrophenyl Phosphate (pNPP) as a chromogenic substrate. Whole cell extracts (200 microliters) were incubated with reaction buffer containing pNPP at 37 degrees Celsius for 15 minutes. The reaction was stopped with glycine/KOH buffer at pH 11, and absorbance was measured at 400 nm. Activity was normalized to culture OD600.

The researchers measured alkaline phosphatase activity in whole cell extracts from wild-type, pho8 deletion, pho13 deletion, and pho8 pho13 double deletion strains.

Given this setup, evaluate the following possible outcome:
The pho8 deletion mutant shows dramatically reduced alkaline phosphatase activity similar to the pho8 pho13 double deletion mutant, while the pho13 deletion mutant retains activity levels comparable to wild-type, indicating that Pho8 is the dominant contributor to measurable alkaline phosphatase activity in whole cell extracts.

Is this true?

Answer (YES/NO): NO